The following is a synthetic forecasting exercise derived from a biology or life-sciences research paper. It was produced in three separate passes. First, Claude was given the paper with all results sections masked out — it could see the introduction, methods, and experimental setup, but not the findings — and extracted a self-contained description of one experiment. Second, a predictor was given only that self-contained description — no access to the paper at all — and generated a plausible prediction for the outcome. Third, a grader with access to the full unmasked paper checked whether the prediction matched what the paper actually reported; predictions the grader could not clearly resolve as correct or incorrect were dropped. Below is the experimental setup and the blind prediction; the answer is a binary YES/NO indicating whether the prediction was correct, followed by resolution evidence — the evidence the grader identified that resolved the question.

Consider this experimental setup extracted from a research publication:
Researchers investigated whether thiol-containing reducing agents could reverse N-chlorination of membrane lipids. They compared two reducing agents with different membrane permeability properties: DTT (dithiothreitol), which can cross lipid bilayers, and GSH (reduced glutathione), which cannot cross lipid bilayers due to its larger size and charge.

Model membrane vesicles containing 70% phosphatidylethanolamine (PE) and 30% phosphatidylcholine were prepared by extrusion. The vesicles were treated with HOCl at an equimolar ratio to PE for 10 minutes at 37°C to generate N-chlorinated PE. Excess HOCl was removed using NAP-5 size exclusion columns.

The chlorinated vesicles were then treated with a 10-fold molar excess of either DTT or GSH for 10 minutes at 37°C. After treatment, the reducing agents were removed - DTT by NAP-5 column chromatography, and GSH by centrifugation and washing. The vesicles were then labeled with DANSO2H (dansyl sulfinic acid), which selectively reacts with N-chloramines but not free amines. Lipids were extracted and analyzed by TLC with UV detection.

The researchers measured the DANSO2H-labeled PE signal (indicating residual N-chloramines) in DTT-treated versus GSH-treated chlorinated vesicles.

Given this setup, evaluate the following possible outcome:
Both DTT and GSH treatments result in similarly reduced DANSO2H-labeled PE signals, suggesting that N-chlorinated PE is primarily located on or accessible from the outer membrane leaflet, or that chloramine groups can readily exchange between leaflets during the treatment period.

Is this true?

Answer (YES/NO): NO